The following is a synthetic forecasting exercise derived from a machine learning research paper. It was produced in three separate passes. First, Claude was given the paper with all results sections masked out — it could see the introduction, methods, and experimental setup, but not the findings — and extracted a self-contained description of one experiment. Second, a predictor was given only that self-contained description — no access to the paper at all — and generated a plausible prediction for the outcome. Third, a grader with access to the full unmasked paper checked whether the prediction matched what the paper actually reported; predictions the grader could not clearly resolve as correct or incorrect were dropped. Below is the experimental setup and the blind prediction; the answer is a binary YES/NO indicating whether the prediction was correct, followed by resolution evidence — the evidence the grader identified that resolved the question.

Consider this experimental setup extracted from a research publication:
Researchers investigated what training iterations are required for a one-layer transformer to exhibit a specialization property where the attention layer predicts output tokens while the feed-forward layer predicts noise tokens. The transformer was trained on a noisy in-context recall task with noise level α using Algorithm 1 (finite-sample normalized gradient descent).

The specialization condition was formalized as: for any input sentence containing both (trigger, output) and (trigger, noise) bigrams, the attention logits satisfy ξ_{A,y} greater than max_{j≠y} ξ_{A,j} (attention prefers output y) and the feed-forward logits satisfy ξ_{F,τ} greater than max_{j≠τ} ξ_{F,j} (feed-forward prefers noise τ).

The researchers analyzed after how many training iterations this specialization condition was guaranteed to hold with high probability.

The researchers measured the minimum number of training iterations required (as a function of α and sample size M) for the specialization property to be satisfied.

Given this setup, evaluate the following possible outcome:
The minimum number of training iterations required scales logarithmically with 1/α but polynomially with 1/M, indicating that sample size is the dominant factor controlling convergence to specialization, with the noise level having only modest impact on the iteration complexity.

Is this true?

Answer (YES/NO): NO